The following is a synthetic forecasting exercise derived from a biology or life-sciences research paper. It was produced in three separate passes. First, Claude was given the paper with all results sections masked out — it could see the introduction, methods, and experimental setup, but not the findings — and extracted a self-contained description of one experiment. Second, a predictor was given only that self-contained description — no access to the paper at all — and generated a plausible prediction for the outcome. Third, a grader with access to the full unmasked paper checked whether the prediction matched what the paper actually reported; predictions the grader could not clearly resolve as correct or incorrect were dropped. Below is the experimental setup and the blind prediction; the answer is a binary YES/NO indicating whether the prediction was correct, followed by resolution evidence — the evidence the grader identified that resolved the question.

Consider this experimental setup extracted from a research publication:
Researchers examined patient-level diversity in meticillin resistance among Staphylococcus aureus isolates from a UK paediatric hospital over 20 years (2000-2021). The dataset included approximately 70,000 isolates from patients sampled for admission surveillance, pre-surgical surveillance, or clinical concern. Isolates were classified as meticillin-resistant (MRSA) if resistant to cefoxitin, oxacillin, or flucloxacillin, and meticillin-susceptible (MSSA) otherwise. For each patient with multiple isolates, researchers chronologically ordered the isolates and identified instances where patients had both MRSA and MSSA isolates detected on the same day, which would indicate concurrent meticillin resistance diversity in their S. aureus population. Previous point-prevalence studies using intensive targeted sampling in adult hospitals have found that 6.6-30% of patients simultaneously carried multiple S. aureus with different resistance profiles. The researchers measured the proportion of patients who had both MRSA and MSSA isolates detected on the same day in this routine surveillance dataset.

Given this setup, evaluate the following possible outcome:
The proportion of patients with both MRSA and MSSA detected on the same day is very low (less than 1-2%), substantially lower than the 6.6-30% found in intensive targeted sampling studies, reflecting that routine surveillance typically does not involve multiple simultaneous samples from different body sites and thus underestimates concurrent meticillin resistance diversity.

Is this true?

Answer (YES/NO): NO